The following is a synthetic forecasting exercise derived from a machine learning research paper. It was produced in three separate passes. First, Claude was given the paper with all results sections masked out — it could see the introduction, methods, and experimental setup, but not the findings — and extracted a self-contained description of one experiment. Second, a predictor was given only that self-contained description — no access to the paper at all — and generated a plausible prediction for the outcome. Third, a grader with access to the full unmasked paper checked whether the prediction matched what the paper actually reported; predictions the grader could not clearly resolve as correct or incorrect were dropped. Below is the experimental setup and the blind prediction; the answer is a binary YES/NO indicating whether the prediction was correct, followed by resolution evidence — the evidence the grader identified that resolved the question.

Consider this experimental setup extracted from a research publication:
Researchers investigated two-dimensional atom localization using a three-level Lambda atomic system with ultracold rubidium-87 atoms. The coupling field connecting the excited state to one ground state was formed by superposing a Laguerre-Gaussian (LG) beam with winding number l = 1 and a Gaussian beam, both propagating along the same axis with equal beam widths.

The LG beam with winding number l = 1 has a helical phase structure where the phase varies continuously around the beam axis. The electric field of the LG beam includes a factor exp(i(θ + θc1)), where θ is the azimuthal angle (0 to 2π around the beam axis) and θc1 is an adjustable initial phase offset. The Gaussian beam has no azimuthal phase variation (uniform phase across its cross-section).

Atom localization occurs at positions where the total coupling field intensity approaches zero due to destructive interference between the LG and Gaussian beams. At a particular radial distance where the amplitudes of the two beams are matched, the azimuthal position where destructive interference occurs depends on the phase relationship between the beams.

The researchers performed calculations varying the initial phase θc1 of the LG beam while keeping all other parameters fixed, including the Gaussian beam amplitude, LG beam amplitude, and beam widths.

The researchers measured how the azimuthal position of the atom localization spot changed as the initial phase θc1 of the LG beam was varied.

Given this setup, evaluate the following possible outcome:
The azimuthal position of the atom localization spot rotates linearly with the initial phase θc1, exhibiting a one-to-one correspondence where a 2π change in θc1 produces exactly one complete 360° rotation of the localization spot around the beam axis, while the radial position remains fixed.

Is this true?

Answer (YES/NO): YES